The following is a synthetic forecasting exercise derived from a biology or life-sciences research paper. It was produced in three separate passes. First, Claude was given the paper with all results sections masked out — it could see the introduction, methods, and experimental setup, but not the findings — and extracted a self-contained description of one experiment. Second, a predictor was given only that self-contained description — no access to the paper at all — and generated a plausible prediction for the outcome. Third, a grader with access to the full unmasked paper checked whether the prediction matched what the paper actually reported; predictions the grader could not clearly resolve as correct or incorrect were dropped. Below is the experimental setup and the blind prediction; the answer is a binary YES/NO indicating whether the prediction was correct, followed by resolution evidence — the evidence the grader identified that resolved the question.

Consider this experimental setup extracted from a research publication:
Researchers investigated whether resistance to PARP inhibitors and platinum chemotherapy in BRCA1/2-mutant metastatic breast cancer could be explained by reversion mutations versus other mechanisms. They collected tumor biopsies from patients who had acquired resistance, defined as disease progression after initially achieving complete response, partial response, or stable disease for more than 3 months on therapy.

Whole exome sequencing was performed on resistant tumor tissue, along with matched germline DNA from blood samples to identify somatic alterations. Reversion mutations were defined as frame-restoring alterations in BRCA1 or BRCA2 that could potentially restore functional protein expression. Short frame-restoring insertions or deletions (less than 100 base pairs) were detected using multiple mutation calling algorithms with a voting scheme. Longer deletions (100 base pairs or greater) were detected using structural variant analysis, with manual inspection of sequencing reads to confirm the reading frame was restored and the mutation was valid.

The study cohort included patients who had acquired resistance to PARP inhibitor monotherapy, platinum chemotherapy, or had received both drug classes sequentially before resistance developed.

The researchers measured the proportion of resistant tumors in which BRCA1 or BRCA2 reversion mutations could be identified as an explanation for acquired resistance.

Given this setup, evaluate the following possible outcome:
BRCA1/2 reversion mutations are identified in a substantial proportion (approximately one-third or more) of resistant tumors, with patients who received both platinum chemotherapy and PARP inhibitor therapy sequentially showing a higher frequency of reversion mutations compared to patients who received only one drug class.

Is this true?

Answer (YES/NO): NO